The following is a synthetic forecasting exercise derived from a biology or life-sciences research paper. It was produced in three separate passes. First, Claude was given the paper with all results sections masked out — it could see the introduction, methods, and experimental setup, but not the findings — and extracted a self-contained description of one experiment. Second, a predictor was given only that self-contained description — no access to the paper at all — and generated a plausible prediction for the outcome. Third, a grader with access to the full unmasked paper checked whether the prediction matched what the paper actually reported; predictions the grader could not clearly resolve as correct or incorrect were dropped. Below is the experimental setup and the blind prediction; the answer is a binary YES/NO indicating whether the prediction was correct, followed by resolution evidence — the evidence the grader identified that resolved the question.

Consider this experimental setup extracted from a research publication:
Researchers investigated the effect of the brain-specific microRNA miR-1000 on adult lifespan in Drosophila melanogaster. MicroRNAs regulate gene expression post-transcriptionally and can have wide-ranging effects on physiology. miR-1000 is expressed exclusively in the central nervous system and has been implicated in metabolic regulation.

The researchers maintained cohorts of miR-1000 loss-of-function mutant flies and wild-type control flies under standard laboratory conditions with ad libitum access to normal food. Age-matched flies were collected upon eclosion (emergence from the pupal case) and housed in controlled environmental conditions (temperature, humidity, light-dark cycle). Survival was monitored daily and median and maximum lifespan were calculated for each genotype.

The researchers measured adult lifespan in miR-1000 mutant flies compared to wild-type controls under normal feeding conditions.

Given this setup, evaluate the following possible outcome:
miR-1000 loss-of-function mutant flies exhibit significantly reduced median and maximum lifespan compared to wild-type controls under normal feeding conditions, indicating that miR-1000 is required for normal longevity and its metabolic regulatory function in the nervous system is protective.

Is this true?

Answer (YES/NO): YES